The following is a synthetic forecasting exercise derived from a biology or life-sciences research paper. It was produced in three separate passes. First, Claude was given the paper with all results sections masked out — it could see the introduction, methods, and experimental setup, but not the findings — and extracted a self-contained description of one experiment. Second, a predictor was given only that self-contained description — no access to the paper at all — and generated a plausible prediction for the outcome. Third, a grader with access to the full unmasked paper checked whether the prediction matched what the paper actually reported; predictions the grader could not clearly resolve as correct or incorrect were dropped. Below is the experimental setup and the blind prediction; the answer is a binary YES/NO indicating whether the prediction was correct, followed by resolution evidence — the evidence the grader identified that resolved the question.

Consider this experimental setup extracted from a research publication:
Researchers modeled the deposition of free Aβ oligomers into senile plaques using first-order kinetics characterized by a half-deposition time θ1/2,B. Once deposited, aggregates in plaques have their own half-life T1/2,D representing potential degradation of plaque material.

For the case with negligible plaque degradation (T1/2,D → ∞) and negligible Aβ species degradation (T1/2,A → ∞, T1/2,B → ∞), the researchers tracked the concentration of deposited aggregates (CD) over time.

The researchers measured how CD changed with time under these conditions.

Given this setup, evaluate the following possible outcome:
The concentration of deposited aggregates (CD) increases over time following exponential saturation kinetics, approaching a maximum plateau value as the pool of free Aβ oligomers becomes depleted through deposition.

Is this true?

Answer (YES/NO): NO